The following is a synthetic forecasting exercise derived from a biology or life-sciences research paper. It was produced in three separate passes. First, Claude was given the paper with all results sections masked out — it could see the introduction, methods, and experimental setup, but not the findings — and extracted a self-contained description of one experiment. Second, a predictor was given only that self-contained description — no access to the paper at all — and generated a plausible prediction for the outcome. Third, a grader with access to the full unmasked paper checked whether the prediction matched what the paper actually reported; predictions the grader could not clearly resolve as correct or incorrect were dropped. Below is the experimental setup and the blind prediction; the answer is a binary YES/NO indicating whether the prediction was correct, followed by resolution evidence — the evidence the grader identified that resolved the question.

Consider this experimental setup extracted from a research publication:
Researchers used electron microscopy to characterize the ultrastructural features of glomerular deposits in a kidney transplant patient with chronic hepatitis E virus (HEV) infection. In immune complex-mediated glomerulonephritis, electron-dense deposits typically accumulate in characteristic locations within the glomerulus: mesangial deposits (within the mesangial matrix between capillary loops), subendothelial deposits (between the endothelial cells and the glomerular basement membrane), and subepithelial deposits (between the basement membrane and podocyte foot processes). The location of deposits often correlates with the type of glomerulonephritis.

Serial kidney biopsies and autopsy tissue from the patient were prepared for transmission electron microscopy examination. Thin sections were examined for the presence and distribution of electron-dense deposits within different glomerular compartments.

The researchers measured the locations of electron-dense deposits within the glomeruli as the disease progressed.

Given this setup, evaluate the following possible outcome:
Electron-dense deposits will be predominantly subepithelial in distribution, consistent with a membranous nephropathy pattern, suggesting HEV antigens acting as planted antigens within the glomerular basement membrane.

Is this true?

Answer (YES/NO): NO